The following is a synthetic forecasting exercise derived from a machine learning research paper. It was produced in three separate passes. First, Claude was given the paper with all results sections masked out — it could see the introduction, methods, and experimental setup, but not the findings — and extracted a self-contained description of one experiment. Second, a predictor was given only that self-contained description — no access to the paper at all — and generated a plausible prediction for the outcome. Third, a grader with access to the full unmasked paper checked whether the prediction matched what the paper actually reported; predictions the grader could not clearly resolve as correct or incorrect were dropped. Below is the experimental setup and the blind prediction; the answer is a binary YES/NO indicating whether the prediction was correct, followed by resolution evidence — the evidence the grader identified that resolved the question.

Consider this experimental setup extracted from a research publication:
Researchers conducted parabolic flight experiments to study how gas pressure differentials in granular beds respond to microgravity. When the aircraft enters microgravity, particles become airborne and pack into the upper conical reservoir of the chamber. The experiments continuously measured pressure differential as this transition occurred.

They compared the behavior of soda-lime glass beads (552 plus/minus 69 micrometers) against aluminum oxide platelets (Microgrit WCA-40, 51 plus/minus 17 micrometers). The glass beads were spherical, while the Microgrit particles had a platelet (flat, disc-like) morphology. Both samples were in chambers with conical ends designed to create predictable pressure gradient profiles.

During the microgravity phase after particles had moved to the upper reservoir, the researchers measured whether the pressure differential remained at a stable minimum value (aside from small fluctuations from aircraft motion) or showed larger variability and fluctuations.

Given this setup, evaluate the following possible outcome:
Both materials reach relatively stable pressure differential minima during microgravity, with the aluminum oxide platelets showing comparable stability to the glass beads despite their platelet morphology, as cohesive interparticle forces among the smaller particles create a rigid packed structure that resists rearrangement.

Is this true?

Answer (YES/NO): NO